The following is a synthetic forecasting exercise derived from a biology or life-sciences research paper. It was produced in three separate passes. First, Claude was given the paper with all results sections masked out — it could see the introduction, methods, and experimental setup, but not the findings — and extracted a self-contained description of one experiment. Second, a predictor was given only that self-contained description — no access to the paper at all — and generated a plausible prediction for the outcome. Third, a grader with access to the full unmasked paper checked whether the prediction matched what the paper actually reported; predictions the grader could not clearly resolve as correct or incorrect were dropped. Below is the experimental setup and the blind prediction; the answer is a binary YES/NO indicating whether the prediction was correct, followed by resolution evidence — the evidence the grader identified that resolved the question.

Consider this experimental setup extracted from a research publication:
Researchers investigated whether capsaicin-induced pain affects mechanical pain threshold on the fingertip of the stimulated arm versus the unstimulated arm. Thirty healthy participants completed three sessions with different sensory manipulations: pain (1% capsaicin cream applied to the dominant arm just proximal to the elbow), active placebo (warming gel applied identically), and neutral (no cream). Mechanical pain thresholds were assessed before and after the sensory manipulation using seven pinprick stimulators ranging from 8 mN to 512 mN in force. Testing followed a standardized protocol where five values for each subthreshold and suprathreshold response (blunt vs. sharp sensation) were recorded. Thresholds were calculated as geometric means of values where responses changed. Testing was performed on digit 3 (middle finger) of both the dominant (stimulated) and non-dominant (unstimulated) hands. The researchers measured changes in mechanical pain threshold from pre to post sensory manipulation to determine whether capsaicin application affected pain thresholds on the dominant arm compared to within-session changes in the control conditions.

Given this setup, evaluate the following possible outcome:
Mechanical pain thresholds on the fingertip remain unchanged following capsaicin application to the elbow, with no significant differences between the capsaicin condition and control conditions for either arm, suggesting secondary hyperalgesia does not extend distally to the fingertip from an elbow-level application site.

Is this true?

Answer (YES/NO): NO